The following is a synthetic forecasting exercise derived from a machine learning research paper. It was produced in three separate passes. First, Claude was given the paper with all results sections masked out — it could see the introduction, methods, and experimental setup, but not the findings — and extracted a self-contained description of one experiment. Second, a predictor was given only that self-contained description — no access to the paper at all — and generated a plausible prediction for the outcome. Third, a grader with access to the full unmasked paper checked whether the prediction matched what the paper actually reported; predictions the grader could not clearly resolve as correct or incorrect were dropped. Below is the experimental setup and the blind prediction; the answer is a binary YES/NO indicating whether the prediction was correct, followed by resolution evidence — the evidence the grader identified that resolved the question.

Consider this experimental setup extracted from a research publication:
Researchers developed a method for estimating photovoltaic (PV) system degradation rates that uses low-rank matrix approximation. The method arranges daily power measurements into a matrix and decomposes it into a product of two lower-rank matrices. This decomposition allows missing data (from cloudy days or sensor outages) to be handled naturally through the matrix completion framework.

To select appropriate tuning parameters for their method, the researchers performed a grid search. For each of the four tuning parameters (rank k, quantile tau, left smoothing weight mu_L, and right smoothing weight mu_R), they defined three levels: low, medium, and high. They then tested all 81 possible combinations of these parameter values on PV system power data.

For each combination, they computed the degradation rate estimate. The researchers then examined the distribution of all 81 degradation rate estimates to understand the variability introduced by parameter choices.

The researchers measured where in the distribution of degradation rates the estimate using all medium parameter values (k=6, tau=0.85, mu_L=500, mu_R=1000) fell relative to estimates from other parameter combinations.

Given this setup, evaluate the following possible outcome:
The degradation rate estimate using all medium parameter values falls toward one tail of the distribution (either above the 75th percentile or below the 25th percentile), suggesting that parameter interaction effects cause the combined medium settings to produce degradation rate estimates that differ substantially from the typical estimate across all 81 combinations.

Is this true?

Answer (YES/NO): NO